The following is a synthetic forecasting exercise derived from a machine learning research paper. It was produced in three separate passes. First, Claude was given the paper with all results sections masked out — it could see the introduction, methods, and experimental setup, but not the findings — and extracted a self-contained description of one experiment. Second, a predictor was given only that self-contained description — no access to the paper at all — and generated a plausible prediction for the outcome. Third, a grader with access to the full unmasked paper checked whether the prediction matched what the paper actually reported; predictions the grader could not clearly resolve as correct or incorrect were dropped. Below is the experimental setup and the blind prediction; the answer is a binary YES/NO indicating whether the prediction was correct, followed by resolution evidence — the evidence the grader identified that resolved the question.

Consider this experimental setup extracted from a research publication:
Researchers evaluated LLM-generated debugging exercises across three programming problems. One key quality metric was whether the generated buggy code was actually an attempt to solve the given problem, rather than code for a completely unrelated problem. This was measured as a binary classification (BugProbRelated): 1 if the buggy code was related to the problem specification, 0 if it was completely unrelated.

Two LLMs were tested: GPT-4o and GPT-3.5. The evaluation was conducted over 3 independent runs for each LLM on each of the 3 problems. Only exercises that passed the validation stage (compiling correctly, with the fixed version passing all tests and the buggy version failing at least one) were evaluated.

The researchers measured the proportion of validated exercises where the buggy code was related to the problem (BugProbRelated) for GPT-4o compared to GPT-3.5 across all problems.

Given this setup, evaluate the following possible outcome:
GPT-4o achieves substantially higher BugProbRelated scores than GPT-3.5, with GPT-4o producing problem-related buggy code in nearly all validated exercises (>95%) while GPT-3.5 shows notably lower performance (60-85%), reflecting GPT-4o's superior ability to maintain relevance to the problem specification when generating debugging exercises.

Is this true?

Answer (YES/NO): NO